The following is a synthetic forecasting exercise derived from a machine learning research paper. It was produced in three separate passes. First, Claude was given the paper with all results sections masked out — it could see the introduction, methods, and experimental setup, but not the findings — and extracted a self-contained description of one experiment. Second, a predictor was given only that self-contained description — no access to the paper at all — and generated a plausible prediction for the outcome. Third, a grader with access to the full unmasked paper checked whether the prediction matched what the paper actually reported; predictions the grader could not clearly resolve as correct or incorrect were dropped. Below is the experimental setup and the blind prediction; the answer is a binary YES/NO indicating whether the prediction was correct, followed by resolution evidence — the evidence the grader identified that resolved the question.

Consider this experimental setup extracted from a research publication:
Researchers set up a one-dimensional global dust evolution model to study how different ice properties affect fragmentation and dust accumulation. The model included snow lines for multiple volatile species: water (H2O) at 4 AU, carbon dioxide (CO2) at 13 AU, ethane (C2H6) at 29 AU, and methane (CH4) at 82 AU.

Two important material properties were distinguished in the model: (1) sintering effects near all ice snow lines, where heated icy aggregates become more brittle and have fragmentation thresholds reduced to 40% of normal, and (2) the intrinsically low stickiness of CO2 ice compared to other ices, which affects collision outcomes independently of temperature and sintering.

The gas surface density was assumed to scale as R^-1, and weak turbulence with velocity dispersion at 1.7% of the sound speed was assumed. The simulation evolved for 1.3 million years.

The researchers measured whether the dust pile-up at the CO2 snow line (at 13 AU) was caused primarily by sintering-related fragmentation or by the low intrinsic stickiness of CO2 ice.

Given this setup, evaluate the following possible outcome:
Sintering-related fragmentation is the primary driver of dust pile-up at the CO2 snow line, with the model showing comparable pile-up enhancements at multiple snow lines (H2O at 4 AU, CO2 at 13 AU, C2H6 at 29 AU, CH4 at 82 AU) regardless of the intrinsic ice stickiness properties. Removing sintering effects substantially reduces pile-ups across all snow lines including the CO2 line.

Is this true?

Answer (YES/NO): NO